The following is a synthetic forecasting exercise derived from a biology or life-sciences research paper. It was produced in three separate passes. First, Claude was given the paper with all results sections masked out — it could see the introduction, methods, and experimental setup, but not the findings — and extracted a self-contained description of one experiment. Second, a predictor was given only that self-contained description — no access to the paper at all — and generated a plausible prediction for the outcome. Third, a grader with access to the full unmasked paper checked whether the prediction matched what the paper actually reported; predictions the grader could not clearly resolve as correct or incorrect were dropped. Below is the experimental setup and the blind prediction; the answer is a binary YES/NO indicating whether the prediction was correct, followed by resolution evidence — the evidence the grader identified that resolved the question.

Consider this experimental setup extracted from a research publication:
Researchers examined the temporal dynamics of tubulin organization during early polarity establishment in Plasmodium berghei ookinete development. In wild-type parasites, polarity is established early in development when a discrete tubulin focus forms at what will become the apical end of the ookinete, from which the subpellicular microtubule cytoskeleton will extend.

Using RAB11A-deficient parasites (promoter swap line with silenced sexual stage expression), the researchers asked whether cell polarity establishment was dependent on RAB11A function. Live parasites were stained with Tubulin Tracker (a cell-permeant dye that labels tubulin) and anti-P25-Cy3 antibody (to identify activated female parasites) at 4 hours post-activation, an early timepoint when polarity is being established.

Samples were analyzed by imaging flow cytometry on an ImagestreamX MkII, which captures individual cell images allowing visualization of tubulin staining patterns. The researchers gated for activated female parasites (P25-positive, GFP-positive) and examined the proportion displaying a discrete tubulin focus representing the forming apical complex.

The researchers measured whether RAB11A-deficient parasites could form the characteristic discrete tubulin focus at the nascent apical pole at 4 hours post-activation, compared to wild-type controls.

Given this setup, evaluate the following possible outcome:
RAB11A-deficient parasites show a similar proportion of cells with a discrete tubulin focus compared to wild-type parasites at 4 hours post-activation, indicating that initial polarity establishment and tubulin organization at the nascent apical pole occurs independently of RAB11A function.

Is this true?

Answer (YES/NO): YES